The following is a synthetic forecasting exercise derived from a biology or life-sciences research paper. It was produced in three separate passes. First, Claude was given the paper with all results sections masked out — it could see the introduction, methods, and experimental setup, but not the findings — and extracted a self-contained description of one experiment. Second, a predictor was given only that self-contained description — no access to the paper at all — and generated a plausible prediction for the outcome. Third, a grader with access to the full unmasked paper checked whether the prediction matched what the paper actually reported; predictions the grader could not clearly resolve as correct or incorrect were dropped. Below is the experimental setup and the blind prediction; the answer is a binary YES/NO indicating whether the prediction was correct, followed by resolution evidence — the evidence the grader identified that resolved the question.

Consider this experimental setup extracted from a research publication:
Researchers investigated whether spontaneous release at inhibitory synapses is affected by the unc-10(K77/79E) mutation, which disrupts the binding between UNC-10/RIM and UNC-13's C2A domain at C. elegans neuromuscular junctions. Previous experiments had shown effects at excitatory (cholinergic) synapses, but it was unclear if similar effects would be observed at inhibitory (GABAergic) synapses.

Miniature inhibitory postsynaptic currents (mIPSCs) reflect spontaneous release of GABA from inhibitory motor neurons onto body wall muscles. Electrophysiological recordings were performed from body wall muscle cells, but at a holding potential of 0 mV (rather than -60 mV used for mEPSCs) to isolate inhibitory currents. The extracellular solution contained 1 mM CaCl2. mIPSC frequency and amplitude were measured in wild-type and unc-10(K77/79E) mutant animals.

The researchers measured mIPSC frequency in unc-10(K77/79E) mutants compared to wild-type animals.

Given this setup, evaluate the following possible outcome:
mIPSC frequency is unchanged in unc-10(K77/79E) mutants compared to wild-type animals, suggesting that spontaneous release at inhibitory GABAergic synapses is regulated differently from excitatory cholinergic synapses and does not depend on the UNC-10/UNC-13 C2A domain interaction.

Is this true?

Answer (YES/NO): YES